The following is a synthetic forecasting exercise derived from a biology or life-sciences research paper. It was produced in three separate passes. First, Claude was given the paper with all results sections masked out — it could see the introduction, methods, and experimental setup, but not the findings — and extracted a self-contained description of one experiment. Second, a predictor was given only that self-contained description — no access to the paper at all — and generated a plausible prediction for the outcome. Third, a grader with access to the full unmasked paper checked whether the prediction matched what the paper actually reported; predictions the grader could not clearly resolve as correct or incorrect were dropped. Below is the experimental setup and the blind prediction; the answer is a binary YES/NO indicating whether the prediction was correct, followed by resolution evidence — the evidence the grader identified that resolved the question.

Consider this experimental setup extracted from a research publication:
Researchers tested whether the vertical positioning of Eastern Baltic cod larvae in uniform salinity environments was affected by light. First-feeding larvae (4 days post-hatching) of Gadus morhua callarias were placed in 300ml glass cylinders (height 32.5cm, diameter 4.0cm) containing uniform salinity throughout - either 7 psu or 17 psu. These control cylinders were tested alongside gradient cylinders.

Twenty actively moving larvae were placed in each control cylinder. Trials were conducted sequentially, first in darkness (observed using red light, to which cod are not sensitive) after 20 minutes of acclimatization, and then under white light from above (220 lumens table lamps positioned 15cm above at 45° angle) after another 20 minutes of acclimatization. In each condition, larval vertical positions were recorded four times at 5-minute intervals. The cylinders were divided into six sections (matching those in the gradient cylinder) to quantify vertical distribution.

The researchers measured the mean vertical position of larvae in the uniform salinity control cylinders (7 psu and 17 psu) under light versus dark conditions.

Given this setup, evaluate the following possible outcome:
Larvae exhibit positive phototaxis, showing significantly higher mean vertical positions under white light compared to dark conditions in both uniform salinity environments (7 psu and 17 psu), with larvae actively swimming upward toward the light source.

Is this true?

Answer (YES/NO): NO